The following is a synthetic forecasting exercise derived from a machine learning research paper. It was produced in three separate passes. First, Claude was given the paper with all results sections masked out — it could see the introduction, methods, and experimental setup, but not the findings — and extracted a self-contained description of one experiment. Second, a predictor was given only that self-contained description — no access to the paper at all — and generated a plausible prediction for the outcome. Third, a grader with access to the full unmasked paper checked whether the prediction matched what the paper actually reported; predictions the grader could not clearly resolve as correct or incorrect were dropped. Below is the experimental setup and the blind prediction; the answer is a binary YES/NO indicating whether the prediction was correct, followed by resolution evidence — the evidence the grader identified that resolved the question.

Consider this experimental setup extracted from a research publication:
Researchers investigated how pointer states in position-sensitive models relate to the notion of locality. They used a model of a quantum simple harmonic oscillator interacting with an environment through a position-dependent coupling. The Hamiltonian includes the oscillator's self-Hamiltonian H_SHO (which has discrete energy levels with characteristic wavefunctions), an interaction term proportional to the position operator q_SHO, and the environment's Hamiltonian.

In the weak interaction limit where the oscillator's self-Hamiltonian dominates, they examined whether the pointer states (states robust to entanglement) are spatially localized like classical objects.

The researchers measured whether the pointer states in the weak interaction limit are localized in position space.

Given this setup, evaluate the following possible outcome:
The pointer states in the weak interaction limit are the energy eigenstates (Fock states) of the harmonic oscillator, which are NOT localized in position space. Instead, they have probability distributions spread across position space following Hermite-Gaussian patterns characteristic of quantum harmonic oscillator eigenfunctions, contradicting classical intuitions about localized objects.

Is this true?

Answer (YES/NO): YES